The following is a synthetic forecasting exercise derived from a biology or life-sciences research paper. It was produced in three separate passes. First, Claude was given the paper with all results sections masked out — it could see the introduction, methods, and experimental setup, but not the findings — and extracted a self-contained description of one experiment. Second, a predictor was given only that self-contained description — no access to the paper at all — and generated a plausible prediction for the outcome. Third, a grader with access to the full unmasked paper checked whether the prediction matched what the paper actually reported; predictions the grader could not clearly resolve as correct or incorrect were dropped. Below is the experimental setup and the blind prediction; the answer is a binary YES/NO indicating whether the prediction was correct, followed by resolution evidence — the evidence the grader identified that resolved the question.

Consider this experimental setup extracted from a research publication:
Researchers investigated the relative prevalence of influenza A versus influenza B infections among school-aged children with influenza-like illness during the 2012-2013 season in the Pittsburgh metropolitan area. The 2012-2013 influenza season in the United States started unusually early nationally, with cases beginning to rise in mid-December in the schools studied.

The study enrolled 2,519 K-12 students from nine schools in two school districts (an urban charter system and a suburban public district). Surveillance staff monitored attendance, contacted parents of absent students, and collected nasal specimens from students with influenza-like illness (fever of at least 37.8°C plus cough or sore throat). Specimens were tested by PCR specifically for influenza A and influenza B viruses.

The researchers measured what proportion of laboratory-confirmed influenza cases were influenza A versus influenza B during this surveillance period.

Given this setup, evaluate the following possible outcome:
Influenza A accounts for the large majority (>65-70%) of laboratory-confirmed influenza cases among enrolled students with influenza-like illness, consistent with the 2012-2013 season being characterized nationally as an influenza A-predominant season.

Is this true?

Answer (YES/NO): NO